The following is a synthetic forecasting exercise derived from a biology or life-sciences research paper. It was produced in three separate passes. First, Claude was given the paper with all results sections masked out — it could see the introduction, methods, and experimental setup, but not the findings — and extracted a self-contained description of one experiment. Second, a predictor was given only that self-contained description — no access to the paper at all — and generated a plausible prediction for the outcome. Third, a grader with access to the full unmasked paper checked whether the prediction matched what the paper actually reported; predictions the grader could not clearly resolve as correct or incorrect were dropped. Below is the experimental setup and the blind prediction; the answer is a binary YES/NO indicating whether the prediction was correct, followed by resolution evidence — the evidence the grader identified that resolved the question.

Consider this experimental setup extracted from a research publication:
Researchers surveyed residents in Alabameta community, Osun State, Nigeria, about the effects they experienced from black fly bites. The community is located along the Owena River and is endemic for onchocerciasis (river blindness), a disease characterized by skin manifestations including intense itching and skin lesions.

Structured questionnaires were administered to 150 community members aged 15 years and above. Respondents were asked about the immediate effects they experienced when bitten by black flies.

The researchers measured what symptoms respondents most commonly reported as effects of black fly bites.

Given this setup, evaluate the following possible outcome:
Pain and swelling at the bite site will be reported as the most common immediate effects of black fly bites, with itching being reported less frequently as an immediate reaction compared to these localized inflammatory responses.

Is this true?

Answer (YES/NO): NO